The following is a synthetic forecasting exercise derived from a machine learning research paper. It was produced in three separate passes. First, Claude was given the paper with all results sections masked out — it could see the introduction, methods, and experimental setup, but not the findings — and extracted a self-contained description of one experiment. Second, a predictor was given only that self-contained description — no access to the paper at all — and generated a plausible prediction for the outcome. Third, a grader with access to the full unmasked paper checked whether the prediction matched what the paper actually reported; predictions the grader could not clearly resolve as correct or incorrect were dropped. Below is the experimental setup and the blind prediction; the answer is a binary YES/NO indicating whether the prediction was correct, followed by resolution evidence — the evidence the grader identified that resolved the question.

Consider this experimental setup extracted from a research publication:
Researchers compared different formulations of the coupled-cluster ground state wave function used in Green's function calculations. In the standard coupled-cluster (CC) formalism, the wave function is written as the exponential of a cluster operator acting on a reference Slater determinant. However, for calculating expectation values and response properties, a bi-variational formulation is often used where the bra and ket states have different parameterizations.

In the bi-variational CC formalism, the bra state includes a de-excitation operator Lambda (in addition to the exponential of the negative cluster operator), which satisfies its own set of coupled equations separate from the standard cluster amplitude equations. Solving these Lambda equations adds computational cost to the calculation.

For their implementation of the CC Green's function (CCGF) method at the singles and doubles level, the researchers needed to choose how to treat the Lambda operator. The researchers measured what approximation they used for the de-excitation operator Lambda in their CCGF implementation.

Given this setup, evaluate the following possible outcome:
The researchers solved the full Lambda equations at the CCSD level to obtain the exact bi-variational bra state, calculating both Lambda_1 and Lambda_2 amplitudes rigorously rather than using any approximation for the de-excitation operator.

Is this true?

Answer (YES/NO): NO